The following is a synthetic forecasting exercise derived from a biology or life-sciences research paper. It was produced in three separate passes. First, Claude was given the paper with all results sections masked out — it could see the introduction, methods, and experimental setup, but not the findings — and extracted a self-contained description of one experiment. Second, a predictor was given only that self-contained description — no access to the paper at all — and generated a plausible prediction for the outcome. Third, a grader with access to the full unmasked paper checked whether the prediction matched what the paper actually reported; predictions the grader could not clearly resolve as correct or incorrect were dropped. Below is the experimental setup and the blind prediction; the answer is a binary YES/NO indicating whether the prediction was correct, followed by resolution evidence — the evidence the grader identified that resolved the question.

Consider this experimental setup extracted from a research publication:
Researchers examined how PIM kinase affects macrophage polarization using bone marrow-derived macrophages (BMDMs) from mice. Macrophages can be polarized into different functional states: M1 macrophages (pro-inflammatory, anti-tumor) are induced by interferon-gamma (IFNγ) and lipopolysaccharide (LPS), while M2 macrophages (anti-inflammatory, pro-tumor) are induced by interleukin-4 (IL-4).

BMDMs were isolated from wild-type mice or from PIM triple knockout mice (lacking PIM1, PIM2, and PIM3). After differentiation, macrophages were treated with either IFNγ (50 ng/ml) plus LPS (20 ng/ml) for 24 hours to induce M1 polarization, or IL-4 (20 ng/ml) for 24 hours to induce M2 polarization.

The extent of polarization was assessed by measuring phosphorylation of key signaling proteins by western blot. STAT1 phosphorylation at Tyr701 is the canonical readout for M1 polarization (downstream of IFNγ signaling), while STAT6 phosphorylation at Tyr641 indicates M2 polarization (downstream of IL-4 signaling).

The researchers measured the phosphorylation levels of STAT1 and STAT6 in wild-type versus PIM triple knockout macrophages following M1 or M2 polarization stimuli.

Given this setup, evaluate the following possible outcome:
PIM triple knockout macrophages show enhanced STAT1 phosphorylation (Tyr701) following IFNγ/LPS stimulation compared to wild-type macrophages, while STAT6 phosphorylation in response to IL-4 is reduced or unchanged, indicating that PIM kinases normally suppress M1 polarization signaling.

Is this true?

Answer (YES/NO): YES